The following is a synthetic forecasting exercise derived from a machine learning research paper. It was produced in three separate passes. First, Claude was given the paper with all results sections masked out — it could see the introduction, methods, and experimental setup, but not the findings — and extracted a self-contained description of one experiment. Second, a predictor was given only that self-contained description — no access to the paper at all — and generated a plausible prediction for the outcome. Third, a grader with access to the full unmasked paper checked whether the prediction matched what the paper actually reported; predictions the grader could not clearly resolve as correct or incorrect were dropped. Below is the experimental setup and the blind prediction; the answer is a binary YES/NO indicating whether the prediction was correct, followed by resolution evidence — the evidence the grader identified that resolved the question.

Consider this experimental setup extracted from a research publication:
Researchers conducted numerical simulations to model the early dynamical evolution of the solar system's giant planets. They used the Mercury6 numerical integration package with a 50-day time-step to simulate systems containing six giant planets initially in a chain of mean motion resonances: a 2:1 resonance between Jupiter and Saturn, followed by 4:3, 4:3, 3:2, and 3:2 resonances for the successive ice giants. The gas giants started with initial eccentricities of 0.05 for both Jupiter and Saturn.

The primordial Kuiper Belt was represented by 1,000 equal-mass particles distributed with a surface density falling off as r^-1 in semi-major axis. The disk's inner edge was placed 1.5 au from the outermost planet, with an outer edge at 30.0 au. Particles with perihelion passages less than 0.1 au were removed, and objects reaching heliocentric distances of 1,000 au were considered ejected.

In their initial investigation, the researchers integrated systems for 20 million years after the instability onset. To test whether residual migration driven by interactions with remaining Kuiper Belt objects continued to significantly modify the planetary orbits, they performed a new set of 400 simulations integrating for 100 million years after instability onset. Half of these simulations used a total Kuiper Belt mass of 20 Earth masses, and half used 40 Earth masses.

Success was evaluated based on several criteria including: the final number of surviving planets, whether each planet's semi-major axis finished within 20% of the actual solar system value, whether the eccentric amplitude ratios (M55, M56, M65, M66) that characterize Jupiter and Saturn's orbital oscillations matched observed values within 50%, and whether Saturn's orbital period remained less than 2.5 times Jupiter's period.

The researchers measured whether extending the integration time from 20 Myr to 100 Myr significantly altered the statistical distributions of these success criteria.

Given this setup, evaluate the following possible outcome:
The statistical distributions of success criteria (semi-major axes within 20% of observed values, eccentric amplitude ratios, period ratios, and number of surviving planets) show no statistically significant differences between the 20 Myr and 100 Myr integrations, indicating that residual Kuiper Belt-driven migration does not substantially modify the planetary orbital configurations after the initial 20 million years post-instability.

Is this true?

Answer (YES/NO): NO